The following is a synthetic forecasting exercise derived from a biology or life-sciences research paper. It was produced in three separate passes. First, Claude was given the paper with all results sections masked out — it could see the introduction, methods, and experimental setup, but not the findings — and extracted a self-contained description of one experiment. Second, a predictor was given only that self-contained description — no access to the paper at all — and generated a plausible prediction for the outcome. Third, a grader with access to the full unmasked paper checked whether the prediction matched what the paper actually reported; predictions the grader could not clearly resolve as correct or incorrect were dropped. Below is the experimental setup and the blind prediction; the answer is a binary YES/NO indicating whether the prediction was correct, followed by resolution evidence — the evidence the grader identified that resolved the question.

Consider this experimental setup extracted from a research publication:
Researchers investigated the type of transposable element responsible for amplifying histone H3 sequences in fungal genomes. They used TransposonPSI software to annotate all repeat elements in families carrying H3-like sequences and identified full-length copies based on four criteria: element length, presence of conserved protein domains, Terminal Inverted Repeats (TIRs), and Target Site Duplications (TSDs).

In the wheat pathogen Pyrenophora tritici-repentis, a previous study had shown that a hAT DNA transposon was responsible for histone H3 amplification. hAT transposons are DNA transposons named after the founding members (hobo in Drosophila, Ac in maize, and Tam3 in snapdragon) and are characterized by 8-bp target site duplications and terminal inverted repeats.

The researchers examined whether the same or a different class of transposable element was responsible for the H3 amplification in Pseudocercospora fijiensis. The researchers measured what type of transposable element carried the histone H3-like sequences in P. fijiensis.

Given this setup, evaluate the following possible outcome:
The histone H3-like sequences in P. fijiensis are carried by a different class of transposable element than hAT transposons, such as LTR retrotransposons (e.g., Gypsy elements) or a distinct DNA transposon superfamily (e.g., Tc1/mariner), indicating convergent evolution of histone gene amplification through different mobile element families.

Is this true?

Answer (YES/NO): NO